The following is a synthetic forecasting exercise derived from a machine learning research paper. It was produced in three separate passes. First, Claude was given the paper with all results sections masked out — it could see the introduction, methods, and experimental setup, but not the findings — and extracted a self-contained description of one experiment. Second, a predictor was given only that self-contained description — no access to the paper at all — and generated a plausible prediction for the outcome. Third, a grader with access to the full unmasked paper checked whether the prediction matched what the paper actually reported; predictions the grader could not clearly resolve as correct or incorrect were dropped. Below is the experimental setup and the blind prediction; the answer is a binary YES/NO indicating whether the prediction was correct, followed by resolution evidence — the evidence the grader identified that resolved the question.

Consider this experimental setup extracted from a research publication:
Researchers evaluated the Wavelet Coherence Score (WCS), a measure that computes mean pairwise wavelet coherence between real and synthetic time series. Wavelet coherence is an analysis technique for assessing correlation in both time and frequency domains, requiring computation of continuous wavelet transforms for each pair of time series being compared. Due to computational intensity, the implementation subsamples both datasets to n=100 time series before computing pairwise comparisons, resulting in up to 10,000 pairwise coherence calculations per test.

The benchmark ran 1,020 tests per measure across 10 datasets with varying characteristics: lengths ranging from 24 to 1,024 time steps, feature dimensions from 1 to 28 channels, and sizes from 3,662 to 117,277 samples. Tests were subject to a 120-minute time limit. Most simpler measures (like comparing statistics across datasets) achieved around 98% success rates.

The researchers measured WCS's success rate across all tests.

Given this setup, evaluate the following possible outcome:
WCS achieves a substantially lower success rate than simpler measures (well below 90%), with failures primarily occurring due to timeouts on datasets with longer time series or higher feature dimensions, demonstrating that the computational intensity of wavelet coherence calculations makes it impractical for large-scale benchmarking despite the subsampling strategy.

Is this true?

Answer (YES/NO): NO